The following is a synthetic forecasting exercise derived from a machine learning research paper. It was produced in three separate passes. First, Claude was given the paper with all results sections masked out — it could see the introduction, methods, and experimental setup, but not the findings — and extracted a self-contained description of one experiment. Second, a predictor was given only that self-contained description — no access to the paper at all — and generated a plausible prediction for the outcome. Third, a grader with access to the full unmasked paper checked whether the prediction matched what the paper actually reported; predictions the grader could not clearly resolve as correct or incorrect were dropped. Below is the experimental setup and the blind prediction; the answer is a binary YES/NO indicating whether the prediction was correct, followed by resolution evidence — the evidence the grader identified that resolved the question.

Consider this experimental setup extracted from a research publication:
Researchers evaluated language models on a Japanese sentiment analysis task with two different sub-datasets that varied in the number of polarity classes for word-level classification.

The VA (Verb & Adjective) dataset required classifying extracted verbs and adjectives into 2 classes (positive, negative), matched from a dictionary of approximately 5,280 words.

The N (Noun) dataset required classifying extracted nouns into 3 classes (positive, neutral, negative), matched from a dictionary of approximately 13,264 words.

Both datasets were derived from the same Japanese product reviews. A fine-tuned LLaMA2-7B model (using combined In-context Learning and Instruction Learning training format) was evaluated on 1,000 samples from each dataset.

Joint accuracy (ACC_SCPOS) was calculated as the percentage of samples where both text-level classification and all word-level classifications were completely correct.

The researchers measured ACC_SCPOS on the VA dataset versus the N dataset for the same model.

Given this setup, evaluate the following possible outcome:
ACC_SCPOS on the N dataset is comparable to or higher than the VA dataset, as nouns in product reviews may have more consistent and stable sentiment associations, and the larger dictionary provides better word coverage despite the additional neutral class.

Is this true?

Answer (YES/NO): NO